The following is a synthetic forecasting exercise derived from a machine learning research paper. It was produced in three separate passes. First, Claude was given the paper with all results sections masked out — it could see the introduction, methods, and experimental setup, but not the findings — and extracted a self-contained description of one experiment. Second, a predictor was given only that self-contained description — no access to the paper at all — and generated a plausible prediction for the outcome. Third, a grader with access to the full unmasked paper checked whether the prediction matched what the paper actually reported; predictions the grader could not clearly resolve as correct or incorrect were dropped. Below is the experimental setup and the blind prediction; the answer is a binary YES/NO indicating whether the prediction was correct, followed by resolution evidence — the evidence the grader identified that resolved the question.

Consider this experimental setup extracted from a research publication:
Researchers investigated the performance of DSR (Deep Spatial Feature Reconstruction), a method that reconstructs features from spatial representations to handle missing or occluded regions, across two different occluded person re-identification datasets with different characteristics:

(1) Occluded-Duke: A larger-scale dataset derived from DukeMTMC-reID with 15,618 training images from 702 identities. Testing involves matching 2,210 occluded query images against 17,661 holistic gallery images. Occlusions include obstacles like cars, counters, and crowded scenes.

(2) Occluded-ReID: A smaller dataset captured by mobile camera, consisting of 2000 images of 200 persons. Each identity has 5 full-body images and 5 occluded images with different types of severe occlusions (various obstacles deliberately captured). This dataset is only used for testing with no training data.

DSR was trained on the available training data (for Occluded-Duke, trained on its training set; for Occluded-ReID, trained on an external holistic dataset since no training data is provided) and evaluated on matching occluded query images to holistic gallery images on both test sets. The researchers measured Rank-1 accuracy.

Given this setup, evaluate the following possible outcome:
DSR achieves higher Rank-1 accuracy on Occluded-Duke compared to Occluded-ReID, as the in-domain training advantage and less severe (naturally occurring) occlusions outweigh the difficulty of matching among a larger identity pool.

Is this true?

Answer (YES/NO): NO